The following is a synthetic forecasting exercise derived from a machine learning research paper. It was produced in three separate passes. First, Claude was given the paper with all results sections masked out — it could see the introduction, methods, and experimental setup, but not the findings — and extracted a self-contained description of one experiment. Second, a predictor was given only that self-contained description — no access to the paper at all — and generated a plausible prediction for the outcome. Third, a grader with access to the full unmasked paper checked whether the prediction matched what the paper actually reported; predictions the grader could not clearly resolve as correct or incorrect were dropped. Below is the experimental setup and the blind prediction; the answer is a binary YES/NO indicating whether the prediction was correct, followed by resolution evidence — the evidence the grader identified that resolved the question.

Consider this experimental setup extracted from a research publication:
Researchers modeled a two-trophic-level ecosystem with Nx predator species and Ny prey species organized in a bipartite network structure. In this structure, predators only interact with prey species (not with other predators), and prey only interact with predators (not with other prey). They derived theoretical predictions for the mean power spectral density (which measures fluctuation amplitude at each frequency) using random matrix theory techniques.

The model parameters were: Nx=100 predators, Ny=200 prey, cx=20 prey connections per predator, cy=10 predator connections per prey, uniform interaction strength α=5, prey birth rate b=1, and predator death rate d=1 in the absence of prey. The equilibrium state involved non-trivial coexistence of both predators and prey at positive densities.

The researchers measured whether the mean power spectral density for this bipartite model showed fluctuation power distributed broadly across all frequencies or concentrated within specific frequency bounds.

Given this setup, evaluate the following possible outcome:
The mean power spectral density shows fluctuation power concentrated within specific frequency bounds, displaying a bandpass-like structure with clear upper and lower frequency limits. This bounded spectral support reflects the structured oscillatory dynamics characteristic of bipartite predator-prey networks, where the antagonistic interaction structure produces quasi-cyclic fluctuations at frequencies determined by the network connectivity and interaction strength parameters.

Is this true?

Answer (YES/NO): YES